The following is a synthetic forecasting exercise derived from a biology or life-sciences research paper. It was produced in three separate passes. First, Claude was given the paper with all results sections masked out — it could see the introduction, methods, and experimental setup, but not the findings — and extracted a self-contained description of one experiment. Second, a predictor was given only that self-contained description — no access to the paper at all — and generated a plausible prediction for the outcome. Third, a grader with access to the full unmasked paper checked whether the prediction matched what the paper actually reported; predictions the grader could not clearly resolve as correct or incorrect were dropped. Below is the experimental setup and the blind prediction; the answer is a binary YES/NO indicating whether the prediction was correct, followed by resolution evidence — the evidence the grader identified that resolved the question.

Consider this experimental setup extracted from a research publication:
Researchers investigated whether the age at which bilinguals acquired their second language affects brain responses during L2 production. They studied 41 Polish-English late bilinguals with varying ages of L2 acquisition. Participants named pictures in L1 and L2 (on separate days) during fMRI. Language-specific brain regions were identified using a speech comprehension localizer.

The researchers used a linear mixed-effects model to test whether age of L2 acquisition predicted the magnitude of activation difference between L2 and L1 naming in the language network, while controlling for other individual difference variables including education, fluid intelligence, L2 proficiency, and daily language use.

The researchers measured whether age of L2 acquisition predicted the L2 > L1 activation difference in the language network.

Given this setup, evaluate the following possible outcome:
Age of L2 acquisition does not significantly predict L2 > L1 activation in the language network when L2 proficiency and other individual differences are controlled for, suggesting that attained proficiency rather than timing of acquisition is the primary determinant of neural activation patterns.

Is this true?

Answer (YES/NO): NO